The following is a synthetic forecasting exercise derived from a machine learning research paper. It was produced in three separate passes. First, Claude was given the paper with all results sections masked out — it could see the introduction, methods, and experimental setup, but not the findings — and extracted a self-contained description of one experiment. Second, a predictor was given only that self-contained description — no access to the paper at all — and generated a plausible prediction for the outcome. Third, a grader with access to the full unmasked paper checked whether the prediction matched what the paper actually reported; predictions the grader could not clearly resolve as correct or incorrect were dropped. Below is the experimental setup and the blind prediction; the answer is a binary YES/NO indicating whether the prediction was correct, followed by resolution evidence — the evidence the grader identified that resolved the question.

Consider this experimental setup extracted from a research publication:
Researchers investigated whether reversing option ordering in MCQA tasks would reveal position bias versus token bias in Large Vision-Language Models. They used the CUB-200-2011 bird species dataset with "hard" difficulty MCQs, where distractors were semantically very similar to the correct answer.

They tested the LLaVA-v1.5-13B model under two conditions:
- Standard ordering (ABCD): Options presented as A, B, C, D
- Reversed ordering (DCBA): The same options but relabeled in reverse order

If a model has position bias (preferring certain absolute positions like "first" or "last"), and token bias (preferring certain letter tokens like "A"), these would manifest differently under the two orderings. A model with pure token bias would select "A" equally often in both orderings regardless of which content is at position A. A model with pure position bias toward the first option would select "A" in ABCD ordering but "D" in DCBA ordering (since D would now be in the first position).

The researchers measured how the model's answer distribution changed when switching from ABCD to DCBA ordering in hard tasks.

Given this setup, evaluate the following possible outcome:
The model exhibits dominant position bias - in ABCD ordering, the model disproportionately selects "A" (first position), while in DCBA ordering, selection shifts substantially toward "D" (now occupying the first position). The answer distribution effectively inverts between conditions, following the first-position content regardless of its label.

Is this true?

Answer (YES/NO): NO